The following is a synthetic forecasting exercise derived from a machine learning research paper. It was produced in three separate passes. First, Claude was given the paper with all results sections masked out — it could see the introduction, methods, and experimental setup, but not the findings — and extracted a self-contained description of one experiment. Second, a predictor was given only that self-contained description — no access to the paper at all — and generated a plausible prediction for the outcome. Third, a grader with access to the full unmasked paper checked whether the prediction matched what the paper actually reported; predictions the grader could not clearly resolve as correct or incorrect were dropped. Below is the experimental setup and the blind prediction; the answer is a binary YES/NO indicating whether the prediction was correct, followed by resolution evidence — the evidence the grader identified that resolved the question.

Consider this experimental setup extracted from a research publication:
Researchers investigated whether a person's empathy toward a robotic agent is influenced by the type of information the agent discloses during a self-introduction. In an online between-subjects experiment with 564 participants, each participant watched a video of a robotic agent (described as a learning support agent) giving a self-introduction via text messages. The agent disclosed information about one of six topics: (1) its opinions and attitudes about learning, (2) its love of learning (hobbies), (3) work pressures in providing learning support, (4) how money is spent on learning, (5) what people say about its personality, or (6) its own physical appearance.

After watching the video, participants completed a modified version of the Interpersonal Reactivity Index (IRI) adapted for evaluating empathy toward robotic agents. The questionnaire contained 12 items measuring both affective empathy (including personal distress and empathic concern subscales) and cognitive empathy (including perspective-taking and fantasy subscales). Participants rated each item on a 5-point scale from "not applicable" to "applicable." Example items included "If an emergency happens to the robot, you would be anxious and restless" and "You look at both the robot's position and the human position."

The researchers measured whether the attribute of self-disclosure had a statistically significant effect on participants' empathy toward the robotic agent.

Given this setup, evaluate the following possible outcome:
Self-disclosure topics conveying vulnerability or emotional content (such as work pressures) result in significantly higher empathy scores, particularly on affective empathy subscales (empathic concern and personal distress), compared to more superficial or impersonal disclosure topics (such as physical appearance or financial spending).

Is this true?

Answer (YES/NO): NO